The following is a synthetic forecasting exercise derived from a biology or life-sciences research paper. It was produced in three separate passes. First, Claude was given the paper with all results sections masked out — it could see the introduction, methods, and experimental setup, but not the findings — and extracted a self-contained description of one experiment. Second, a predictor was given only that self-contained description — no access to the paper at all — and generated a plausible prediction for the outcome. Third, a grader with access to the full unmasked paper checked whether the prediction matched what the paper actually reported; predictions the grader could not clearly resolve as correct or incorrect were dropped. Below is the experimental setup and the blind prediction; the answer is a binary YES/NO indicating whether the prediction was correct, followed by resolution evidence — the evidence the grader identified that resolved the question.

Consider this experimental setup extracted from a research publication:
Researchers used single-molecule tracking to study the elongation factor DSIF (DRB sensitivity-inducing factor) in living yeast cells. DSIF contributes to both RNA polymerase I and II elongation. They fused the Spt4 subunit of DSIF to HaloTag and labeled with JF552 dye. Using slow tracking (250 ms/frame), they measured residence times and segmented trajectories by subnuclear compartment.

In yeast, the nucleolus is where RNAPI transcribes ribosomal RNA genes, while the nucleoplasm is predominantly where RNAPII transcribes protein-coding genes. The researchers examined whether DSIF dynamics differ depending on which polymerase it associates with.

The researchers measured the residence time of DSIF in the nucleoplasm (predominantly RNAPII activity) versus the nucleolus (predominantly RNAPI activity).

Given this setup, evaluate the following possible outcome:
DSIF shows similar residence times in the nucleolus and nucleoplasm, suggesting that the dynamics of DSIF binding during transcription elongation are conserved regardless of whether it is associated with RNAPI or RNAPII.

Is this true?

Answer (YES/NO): NO